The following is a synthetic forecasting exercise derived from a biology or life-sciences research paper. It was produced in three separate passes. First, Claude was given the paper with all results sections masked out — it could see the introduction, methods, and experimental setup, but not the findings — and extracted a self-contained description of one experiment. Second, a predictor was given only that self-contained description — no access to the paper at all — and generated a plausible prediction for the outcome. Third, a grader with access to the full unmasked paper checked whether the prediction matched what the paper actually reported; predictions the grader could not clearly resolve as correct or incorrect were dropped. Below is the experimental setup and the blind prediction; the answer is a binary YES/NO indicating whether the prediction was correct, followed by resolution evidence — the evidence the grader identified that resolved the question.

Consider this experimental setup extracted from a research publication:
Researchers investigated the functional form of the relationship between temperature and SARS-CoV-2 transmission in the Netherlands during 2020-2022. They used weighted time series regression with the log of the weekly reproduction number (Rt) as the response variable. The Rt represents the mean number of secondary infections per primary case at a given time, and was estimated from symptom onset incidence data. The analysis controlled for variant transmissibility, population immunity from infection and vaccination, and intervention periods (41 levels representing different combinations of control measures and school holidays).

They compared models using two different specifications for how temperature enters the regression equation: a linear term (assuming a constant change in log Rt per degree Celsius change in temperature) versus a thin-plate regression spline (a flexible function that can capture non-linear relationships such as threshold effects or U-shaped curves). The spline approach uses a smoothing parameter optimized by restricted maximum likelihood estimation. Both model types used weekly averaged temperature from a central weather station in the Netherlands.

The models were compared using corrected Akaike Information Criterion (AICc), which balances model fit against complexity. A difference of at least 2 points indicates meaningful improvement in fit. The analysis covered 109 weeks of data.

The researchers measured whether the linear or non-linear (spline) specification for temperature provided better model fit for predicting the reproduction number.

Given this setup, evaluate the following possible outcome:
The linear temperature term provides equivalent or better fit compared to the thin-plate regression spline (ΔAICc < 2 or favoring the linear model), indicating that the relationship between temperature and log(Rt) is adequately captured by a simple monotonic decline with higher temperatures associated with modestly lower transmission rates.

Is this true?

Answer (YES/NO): YES